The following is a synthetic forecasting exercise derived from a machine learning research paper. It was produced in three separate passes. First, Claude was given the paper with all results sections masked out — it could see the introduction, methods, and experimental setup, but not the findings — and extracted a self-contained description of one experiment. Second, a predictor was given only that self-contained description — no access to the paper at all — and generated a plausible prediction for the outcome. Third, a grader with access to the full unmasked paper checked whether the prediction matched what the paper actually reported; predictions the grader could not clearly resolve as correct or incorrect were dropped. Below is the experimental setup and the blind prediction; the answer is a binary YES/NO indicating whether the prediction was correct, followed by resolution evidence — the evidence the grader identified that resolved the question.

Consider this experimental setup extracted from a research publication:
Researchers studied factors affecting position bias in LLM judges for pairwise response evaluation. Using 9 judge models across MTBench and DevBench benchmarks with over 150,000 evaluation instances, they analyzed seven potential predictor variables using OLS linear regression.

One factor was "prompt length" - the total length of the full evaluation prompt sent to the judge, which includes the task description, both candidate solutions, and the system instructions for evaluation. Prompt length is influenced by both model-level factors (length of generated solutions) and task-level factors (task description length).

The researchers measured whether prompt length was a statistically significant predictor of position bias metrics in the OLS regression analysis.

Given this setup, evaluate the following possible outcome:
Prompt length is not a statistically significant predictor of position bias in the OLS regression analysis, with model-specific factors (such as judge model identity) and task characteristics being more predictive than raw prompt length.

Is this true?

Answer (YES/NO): YES